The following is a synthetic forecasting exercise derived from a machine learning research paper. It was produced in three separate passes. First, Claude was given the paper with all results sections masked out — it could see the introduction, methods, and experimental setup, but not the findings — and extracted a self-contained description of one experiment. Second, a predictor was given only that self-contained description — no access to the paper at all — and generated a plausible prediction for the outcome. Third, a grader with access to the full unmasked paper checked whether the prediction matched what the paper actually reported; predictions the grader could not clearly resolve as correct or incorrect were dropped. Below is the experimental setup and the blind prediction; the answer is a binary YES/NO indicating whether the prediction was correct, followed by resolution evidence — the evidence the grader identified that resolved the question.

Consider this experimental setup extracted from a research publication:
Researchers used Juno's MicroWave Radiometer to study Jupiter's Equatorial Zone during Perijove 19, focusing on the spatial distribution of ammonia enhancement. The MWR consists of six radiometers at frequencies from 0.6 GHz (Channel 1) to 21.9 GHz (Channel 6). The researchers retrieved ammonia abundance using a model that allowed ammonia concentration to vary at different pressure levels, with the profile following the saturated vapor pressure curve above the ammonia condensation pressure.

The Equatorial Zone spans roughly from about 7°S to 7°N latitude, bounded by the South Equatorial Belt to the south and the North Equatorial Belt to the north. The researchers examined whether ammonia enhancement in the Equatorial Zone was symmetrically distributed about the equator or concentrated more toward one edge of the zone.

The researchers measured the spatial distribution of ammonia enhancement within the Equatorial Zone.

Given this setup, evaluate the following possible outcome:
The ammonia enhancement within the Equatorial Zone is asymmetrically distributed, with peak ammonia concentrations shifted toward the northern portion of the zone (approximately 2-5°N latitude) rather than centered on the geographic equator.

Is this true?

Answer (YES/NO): NO